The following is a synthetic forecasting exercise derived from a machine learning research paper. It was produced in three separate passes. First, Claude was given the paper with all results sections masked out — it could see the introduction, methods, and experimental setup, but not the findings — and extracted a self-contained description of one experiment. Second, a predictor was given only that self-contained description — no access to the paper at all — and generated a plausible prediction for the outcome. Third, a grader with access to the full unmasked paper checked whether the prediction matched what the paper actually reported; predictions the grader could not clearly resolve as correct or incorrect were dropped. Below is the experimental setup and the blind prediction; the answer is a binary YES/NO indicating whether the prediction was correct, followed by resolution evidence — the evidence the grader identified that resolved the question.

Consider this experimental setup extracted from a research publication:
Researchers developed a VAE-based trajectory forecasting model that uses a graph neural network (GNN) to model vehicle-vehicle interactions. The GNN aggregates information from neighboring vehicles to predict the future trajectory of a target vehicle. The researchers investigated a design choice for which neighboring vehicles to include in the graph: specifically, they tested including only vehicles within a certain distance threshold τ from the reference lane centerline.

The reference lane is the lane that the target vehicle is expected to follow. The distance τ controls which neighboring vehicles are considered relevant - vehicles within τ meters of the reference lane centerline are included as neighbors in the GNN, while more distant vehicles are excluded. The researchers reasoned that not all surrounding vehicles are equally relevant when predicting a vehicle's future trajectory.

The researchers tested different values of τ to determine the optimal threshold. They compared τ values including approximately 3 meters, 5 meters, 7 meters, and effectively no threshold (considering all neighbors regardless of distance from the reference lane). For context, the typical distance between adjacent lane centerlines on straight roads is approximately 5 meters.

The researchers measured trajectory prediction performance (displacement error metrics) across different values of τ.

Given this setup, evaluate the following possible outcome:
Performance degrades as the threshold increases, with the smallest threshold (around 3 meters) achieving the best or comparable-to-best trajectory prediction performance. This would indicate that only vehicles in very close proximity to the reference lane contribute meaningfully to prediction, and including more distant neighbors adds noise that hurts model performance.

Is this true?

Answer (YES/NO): NO